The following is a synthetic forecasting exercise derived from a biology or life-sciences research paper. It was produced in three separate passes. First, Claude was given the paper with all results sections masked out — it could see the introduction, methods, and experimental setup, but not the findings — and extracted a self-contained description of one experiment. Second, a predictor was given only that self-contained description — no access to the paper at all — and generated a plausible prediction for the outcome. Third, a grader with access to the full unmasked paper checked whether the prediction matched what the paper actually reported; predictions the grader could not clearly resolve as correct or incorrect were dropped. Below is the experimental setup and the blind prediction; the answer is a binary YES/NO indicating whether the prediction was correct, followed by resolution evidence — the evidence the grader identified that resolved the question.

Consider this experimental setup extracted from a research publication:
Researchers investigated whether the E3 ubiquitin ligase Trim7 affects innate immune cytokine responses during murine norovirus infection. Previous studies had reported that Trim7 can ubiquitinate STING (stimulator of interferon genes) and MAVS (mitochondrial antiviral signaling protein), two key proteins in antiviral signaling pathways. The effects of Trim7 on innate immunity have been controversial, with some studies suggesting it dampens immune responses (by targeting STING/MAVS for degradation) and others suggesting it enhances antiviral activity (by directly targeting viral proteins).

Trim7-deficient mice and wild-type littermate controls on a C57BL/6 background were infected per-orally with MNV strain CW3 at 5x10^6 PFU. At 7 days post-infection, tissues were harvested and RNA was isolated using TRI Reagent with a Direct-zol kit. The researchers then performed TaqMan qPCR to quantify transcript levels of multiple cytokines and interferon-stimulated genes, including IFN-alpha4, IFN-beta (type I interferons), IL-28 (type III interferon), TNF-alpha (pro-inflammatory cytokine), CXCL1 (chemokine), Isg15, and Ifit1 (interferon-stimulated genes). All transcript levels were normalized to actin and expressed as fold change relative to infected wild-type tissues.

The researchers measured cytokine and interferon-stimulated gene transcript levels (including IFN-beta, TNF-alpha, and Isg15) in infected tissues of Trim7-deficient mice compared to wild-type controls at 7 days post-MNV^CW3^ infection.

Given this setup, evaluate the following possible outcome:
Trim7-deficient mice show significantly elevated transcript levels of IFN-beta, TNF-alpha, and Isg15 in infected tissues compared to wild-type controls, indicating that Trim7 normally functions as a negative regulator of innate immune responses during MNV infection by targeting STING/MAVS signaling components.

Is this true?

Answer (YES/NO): NO